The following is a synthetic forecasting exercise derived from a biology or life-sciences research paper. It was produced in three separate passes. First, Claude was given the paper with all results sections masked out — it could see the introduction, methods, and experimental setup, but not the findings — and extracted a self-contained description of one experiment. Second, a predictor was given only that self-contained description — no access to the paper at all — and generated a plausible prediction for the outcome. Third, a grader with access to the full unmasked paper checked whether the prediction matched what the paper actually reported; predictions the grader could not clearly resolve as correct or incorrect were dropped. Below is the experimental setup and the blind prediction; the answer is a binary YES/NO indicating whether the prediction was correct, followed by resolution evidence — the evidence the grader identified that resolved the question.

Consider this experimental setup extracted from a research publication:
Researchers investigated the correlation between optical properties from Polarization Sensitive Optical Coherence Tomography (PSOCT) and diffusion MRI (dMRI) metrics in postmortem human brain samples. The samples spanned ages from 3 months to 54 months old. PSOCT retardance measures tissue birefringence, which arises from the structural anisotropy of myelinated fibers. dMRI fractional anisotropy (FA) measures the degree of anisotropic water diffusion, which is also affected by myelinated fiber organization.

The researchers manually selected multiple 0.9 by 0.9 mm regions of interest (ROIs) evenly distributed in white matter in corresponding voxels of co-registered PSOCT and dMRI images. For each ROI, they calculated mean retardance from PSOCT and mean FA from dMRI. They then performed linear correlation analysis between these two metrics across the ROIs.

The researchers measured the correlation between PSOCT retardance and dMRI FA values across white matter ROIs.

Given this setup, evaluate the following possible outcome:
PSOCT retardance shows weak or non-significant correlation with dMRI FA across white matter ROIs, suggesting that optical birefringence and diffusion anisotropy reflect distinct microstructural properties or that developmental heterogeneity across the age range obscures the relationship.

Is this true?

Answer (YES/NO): NO